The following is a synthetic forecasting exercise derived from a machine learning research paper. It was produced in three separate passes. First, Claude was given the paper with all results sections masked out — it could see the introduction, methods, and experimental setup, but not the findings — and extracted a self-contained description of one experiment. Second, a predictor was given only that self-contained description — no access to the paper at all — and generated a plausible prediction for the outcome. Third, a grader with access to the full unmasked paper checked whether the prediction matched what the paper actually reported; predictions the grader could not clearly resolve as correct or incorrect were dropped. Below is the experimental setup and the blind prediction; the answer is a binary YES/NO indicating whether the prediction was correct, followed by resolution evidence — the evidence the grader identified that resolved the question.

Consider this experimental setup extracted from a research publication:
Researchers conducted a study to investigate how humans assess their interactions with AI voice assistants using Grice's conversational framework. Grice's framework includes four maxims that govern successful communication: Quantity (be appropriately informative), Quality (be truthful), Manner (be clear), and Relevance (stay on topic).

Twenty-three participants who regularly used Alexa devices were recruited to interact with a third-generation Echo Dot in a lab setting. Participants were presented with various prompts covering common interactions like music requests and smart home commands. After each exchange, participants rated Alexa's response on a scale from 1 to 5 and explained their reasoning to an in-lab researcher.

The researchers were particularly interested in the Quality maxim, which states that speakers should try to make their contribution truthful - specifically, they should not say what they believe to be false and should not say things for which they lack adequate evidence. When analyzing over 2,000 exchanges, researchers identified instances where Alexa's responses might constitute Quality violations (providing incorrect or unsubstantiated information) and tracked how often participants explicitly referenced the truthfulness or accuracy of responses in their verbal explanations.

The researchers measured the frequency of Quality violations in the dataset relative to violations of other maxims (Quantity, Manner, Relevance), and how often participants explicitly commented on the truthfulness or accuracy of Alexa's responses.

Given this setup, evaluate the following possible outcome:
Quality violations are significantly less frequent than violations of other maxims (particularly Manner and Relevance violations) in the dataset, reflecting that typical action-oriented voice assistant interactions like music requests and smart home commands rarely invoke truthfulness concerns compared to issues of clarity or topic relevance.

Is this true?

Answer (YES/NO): YES